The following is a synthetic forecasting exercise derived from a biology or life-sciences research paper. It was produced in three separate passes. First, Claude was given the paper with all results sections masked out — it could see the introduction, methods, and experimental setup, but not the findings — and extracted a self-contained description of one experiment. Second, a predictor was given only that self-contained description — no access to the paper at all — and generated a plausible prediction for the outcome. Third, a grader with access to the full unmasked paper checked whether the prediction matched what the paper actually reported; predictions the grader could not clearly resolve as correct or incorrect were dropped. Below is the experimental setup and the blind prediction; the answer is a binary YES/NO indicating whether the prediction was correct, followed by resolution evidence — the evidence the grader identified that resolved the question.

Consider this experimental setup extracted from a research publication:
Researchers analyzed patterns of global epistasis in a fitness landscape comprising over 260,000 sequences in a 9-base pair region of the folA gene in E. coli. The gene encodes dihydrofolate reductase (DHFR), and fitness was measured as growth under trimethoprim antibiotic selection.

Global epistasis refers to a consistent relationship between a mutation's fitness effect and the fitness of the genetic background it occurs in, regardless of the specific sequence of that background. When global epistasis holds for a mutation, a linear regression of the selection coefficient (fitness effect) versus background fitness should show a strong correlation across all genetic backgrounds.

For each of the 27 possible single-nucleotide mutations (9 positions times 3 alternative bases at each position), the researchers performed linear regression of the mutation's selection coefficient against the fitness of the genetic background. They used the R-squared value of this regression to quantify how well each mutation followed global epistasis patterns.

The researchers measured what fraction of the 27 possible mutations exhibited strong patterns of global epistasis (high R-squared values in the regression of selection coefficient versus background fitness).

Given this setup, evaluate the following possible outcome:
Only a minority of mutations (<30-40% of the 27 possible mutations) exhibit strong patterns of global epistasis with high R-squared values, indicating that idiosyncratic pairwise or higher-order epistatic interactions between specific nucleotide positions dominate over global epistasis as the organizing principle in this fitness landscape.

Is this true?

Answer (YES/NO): YES